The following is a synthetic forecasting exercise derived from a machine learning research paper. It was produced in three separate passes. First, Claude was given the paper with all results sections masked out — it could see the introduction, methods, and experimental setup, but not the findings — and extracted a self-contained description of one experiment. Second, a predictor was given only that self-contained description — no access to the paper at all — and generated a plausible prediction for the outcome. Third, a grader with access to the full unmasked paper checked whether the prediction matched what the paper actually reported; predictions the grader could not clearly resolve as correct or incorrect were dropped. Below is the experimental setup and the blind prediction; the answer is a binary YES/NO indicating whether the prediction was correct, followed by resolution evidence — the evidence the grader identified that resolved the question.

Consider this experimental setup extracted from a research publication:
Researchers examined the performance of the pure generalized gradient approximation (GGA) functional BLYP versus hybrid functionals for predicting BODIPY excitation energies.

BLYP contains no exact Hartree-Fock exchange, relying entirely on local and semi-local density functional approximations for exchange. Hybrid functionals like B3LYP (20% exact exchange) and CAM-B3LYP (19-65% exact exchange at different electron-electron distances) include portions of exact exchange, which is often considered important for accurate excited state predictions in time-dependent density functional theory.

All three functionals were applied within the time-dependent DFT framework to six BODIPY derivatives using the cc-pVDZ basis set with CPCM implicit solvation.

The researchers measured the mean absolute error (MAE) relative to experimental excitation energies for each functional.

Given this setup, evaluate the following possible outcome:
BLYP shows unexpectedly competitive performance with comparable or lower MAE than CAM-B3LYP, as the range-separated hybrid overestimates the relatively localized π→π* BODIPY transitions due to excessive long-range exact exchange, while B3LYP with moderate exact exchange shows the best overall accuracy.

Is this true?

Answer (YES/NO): NO